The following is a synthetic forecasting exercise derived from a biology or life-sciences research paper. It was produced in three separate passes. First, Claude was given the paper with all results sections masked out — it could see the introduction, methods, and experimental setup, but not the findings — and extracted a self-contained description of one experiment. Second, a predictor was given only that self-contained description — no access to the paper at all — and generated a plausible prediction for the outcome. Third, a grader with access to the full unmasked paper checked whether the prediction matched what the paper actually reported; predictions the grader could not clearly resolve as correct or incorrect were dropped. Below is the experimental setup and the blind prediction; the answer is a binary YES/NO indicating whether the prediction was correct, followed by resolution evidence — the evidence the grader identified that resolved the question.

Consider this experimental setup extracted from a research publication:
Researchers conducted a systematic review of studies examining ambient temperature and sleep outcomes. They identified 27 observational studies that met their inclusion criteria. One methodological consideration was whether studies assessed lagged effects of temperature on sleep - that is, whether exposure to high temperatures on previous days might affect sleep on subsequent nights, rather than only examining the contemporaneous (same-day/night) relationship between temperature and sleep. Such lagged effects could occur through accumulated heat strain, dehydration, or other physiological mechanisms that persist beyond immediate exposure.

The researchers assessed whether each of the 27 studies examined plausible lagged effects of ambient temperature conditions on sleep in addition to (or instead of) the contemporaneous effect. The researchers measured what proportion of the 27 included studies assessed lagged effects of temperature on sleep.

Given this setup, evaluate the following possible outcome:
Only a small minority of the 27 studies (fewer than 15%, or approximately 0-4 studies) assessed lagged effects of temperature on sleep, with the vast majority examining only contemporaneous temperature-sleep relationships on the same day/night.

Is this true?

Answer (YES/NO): NO